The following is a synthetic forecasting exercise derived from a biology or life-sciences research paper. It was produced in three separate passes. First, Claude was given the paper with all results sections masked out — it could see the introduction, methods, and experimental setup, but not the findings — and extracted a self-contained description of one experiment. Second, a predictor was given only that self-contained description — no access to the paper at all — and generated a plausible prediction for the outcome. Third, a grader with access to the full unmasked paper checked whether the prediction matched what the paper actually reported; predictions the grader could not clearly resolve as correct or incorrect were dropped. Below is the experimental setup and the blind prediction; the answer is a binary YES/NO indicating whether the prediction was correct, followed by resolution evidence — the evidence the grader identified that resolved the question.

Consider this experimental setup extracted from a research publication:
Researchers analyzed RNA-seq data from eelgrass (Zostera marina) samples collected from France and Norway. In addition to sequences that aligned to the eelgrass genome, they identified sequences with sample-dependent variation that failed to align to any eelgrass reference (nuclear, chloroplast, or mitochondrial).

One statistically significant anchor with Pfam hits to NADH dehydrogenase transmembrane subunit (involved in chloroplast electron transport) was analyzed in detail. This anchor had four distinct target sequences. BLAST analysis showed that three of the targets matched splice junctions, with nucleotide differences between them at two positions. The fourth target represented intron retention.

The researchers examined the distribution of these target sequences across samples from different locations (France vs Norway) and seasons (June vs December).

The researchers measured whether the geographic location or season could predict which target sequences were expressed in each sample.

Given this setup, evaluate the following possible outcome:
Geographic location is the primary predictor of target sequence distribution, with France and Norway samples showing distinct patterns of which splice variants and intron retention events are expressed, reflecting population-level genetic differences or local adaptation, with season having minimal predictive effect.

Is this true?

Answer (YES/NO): NO